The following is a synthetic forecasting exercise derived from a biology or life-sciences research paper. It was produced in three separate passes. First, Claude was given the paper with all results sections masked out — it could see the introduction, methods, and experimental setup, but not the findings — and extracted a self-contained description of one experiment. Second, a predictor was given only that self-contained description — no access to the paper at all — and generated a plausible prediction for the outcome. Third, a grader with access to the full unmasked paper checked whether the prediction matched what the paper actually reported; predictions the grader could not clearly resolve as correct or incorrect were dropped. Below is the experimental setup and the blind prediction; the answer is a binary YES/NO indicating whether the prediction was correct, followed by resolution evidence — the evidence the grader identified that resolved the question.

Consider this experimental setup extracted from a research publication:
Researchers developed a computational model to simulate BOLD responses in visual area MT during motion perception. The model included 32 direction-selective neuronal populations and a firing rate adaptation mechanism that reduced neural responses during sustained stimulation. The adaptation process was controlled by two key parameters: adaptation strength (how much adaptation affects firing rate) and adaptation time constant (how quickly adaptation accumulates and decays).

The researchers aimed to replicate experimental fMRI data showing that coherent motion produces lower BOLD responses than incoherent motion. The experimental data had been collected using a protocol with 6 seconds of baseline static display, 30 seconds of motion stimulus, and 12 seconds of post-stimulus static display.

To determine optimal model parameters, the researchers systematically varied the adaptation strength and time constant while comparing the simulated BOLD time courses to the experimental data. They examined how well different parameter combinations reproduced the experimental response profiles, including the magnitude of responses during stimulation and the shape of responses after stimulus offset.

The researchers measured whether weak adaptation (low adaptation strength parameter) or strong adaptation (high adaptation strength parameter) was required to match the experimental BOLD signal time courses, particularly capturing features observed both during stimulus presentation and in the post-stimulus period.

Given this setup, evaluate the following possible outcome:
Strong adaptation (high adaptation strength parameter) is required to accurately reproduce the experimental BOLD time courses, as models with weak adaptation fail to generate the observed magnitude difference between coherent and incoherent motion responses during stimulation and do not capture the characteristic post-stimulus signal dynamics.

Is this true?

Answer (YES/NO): NO